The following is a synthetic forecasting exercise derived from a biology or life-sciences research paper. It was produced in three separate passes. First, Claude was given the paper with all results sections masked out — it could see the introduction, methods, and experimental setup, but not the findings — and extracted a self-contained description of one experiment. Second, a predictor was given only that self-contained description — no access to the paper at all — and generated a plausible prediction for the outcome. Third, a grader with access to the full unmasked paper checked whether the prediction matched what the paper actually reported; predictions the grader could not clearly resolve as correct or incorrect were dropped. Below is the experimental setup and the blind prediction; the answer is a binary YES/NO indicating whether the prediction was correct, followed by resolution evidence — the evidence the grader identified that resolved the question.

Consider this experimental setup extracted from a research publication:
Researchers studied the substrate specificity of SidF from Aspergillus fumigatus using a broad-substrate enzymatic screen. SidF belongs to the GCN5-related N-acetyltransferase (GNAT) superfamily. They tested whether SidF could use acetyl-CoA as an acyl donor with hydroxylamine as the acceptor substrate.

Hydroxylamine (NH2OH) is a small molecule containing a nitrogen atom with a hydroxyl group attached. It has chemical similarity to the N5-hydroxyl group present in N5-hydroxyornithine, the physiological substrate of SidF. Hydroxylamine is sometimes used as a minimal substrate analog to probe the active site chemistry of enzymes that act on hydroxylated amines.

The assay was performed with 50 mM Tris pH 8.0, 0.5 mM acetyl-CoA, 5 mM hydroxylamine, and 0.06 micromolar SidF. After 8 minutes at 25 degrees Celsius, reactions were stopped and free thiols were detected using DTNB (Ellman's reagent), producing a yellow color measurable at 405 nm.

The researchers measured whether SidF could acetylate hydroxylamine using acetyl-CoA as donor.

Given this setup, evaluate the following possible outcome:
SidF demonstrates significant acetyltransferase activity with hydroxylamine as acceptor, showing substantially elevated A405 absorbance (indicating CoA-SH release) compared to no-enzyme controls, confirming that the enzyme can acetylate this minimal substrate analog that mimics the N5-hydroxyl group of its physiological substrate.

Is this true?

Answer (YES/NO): NO